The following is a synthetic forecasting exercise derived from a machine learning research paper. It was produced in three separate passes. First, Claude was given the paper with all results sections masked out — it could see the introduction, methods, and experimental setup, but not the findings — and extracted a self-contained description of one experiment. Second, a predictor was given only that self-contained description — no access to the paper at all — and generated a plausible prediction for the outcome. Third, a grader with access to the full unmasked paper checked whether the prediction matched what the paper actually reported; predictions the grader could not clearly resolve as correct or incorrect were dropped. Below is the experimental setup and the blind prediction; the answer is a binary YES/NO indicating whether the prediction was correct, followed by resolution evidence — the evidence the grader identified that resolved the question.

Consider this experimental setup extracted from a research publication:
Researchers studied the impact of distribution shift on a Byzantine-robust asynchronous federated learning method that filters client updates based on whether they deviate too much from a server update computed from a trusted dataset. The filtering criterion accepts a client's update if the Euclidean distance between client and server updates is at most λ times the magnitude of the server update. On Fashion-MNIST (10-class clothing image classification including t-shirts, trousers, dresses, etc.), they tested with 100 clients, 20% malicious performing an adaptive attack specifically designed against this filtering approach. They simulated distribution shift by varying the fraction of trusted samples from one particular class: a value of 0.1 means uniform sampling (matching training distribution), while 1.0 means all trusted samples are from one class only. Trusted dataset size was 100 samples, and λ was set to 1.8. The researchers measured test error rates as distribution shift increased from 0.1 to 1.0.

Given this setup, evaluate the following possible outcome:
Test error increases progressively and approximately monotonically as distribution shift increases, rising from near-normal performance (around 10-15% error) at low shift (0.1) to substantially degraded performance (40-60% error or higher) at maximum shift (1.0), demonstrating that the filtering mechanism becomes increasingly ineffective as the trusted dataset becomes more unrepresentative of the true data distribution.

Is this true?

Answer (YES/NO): NO